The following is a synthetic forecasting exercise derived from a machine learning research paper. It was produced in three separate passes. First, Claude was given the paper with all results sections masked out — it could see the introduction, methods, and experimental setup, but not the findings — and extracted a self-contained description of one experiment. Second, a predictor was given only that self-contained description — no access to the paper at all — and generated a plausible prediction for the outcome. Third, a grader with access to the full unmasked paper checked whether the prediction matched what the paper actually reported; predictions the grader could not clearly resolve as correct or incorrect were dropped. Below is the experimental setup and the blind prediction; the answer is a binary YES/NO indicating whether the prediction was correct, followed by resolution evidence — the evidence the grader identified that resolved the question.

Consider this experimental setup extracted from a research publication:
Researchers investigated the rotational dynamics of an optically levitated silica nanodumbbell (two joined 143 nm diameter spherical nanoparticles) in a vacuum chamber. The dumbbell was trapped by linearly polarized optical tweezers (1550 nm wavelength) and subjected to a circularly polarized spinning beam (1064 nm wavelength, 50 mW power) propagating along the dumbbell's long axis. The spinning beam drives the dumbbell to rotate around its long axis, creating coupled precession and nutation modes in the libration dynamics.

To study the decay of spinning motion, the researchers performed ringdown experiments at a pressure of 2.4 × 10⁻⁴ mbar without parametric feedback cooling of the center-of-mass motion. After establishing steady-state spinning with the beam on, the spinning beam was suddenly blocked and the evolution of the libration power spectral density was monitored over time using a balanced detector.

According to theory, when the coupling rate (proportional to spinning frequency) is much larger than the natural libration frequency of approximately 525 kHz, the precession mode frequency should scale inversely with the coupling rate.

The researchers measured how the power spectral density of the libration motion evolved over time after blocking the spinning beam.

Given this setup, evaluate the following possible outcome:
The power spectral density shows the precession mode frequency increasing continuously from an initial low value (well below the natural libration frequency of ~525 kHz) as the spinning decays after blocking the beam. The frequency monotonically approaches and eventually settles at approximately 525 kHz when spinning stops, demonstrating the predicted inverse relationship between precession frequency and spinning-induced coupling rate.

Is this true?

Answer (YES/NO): YES